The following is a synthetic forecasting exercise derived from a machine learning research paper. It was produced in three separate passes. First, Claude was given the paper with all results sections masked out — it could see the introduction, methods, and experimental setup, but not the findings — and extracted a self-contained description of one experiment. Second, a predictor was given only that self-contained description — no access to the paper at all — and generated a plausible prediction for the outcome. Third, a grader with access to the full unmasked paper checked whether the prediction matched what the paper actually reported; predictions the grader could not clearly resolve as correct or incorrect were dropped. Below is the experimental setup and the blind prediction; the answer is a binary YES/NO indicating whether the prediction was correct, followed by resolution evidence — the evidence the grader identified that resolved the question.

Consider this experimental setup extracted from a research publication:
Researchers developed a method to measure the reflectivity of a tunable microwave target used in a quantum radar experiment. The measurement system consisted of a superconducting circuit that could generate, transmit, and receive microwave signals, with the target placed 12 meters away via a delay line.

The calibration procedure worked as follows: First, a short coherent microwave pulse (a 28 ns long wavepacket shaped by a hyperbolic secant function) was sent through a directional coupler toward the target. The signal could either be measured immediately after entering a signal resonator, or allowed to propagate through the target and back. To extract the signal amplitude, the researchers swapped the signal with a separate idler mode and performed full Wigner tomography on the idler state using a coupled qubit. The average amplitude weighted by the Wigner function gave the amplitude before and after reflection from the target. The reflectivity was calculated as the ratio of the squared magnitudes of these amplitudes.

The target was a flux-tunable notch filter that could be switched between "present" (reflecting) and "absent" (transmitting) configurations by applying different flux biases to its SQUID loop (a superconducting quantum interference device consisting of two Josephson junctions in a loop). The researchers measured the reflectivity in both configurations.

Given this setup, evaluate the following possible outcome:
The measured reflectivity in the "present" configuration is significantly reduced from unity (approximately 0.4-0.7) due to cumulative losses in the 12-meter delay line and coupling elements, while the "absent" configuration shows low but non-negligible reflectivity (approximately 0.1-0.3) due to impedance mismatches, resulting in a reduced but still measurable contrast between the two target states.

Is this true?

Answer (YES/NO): NO